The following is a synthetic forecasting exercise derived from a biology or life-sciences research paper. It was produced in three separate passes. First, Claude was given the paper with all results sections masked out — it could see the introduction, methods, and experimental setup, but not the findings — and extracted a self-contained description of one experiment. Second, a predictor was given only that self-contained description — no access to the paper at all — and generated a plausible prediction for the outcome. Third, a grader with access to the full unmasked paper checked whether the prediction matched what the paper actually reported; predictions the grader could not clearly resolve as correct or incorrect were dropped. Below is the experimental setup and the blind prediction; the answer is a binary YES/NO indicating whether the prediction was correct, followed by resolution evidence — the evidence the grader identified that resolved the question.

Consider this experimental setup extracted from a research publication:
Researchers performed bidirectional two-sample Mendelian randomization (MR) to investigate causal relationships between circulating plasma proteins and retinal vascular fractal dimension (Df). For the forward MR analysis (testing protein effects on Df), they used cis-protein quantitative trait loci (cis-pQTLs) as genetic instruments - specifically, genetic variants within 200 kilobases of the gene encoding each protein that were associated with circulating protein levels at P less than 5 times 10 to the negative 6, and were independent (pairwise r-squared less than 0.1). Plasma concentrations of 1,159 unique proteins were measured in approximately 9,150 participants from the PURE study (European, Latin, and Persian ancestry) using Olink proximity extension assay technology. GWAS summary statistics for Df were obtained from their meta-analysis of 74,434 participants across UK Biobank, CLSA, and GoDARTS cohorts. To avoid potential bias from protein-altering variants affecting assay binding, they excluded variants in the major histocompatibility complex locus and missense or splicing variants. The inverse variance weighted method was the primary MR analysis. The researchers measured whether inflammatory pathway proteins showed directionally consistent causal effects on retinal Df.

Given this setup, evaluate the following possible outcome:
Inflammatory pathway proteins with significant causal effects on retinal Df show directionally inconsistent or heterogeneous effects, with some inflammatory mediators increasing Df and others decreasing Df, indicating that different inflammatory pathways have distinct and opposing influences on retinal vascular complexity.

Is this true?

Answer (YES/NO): NO